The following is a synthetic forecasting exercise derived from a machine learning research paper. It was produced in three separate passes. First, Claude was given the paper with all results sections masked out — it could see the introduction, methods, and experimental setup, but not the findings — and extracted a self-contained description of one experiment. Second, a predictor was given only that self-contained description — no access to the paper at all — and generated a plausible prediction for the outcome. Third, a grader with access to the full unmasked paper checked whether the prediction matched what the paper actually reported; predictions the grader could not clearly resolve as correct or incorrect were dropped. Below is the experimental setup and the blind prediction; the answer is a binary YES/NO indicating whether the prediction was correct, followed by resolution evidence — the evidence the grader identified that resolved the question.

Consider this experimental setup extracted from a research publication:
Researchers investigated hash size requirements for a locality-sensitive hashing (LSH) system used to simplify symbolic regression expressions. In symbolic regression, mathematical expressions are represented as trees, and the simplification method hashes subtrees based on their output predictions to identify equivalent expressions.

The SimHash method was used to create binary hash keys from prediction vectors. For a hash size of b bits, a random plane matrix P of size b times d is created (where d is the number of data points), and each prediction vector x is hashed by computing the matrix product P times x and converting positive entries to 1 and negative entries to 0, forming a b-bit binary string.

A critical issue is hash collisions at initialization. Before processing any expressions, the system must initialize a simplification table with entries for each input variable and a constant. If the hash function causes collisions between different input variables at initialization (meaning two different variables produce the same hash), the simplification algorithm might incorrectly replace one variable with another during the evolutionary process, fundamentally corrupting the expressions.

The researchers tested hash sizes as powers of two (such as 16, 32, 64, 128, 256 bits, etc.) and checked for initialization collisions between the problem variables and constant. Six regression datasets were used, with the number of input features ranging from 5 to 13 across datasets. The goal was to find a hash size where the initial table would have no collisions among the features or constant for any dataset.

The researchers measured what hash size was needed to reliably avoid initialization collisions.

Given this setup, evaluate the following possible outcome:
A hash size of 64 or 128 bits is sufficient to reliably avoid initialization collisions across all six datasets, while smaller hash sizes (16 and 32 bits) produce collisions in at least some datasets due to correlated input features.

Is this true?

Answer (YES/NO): NO